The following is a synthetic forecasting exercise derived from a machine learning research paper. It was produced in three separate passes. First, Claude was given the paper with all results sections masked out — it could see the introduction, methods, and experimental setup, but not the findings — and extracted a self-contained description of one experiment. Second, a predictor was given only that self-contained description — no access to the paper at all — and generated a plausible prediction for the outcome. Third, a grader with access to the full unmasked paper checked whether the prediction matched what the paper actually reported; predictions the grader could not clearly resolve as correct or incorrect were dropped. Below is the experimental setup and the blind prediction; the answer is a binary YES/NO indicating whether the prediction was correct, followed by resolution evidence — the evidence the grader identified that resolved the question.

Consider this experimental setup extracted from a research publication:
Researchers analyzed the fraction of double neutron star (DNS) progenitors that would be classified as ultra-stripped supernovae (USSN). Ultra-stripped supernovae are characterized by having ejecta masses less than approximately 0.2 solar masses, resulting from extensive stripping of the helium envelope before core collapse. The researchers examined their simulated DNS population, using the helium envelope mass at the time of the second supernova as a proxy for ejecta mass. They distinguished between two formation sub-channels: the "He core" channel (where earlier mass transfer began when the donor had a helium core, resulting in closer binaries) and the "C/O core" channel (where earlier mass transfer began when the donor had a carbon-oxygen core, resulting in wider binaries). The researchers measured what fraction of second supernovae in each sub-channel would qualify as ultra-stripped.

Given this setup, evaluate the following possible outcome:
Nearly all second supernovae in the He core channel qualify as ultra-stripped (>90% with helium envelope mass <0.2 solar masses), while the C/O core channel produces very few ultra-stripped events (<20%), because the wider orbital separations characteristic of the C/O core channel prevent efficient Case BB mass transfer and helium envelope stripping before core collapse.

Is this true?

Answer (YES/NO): NO